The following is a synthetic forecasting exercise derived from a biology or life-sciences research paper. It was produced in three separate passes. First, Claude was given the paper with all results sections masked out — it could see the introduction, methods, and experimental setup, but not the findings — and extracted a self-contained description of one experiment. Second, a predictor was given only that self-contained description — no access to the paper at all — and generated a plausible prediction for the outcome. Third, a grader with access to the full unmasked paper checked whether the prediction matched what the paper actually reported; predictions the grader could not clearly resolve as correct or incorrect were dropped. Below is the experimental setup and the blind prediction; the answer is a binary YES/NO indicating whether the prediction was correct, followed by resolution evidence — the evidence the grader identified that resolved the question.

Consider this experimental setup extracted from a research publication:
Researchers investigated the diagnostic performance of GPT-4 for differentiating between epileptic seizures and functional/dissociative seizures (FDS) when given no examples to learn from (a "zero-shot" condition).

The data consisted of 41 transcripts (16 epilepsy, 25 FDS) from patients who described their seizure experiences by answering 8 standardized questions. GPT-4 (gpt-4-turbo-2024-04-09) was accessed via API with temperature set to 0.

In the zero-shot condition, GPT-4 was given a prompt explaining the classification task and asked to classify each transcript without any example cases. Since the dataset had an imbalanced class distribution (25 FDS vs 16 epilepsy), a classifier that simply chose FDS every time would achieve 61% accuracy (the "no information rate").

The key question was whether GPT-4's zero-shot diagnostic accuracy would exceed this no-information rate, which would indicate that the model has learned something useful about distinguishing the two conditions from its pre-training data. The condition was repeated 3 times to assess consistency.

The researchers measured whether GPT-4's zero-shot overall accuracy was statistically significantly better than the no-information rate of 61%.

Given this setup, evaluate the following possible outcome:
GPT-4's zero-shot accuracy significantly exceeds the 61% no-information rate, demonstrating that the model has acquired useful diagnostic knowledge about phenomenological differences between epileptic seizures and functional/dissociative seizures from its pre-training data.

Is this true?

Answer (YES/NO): NO